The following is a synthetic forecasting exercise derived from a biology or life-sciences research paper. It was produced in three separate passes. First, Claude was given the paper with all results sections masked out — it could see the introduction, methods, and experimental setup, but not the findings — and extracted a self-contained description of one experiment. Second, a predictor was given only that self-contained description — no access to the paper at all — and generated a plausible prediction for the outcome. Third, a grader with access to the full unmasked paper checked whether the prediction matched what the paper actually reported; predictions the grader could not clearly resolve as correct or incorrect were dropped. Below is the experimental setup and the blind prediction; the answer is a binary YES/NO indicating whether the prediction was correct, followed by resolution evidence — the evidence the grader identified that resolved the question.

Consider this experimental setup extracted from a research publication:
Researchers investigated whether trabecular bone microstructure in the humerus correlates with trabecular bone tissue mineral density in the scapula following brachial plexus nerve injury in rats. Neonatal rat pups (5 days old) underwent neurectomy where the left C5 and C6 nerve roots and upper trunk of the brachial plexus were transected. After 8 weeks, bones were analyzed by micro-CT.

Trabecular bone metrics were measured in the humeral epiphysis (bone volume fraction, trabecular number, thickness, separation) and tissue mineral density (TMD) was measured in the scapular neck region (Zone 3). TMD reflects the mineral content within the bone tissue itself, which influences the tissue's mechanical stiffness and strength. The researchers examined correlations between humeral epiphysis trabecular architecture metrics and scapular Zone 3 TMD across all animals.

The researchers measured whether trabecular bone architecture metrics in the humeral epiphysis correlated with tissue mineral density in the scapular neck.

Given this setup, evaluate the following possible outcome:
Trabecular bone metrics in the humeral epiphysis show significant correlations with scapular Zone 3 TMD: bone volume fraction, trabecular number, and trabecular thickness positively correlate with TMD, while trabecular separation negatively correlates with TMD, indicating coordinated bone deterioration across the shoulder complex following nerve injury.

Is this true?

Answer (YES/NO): NO